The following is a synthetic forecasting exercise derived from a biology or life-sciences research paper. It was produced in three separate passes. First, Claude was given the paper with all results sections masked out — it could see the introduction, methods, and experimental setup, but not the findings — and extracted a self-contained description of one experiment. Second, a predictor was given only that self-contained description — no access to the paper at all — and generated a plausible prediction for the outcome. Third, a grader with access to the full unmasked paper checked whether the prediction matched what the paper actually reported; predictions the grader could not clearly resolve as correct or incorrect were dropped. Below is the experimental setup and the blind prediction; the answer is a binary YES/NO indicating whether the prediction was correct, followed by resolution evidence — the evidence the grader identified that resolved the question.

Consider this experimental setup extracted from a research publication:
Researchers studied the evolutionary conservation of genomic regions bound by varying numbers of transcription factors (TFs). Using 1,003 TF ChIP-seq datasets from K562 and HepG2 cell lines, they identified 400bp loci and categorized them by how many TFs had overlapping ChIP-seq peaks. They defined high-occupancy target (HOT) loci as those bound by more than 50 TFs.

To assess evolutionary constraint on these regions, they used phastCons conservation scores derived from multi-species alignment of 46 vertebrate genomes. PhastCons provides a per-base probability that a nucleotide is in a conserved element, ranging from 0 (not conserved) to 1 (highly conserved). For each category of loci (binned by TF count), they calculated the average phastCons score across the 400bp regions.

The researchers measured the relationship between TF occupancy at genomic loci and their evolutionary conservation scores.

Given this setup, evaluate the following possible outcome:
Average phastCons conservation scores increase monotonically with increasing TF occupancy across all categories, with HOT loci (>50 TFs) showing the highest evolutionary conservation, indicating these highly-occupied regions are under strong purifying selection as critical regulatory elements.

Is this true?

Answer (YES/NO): YES